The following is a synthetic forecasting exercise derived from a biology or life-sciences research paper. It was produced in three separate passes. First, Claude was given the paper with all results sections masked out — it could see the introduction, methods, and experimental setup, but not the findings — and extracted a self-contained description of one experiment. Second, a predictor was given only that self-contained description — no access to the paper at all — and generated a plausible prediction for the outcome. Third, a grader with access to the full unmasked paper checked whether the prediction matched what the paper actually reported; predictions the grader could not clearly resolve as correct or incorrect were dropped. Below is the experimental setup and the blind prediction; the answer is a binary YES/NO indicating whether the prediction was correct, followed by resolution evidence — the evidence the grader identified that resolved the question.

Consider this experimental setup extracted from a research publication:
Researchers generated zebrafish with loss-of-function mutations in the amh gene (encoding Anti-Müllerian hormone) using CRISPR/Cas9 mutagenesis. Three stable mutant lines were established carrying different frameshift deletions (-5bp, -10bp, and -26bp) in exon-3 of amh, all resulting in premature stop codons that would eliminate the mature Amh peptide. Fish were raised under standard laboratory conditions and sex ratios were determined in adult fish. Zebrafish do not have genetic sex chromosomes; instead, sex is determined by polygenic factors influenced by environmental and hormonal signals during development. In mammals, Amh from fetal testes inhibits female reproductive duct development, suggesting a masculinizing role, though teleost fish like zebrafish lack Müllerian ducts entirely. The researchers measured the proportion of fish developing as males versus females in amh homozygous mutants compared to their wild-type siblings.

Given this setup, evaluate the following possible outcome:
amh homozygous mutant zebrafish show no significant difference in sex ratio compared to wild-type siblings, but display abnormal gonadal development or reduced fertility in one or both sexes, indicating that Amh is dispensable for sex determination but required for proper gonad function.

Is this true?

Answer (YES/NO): NO